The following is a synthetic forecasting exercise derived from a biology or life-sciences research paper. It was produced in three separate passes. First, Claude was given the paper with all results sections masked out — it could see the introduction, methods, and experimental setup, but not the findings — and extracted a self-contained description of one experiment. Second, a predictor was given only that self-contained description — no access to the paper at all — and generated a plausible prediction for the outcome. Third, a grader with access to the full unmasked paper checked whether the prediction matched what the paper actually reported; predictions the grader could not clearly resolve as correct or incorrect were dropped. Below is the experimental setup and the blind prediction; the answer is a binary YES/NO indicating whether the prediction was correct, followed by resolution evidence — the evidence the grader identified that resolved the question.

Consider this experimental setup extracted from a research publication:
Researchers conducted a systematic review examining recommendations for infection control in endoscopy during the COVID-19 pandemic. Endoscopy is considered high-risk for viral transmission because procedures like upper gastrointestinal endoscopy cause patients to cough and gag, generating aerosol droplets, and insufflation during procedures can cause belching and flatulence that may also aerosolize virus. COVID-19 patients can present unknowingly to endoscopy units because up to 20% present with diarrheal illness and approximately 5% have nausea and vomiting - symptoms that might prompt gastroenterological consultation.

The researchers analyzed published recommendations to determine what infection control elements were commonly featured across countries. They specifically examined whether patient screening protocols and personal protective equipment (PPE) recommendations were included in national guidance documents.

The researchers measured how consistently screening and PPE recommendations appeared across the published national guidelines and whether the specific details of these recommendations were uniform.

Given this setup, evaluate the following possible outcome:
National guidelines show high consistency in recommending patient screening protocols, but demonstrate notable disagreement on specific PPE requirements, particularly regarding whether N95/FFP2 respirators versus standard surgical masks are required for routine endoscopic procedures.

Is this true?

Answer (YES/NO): YES